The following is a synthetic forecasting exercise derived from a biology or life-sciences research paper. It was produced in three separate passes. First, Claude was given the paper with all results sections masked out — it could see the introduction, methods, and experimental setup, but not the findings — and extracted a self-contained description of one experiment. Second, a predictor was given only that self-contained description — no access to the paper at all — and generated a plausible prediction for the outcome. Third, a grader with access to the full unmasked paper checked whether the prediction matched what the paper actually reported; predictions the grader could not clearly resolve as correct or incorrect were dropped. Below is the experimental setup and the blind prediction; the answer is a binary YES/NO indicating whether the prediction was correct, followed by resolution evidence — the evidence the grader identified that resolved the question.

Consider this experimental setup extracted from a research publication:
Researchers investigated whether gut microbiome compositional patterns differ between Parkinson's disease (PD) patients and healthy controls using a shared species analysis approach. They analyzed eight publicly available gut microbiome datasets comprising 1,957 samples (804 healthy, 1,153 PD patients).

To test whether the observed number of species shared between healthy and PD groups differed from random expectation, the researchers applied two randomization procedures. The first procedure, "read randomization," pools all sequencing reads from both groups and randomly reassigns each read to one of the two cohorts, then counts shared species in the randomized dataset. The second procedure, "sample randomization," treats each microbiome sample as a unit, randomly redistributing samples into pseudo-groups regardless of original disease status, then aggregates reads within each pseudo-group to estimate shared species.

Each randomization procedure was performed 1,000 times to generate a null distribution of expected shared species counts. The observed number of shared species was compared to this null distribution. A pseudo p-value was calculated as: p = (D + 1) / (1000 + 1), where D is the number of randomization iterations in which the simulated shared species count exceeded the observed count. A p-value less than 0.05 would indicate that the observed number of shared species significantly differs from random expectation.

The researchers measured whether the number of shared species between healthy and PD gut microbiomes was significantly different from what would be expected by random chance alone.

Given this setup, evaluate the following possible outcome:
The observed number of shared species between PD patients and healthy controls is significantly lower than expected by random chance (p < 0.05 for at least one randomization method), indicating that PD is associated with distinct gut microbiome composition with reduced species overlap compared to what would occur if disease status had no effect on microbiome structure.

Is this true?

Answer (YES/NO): YES